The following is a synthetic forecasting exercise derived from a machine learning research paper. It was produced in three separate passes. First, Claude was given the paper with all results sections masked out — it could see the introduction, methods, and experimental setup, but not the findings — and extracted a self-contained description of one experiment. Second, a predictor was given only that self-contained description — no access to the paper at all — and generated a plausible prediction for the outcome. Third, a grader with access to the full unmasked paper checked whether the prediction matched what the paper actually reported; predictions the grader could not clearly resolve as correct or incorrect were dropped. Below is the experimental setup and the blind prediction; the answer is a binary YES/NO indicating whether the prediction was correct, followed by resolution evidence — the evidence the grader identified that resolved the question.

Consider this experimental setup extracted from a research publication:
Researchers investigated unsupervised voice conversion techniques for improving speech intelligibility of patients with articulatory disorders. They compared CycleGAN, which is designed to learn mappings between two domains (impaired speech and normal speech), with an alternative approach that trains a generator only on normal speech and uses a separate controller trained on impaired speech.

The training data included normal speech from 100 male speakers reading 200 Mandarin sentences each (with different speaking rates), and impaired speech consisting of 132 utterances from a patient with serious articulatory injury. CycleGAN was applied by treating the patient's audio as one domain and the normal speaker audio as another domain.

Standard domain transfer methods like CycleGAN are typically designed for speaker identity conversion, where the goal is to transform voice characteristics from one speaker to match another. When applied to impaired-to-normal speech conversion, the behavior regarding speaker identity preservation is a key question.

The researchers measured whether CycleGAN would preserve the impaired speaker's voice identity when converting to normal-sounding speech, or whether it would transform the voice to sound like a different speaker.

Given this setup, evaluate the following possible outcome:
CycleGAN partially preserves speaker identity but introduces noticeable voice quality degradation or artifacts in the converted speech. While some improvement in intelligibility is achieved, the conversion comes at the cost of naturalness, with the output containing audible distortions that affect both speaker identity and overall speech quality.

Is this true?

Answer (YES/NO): NO